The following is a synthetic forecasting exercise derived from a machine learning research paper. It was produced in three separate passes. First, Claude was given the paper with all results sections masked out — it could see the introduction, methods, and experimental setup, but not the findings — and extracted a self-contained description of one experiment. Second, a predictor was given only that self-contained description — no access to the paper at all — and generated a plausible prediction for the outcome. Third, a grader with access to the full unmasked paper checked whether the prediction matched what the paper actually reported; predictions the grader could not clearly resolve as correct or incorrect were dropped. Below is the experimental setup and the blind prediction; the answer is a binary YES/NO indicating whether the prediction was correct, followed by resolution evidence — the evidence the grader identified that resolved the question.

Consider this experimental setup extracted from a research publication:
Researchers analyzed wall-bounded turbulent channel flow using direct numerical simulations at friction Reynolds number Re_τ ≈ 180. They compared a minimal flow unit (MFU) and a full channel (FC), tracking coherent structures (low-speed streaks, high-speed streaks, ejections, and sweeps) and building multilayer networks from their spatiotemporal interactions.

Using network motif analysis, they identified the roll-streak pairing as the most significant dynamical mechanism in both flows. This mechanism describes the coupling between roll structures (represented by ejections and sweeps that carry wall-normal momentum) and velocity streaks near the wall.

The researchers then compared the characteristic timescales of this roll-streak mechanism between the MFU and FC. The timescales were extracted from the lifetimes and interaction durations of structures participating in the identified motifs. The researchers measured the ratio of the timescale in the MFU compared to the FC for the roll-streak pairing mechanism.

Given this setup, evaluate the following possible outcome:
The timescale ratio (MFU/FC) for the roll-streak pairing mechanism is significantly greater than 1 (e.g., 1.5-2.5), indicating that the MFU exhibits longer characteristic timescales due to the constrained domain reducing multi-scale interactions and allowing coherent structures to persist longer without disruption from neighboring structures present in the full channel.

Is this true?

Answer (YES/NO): YES